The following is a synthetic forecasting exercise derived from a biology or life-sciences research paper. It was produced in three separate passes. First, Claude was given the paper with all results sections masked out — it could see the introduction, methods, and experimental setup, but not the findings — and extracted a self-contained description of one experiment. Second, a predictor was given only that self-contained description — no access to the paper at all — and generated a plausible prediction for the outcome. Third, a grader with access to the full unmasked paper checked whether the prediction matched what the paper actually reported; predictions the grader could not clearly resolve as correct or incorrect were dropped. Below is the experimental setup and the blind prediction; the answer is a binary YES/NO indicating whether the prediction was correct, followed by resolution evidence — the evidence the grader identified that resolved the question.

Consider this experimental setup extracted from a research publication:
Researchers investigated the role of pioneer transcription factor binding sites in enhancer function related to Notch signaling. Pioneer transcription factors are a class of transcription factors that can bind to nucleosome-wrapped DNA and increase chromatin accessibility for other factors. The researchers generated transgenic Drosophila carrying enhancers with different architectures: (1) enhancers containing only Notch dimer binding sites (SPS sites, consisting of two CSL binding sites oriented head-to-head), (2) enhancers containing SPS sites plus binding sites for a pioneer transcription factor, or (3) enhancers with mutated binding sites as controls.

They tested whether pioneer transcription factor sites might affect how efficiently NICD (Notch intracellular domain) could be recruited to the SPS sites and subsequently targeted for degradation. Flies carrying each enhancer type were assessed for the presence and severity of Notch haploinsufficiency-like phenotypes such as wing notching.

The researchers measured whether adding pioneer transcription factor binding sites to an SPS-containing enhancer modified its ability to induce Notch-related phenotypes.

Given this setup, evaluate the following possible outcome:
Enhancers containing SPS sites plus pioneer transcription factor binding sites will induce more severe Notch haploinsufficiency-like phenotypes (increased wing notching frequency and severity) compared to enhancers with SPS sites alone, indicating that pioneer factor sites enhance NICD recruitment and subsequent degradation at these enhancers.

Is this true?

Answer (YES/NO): YES